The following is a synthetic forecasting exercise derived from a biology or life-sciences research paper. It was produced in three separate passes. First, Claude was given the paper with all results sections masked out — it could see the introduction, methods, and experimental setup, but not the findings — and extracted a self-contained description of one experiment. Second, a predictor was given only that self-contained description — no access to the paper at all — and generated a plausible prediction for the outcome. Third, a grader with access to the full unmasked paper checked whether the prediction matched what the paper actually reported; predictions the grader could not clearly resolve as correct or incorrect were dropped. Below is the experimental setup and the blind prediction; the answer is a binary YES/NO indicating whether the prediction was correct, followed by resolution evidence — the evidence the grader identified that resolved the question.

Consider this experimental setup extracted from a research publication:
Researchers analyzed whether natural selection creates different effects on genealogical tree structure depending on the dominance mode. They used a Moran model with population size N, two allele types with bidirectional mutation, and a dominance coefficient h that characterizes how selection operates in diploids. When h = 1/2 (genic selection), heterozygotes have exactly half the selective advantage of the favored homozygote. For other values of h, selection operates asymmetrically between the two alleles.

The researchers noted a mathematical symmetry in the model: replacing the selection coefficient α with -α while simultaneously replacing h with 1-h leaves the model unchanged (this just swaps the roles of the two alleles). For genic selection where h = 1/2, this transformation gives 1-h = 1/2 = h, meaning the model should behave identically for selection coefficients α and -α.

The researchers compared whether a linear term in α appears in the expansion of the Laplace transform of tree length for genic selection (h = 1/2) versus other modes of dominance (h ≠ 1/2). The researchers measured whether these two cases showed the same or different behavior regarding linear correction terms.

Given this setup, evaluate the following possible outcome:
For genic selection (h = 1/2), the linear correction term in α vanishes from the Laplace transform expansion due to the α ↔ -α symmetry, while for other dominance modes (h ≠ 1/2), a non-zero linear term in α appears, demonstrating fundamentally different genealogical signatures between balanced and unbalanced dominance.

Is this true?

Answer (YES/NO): YES